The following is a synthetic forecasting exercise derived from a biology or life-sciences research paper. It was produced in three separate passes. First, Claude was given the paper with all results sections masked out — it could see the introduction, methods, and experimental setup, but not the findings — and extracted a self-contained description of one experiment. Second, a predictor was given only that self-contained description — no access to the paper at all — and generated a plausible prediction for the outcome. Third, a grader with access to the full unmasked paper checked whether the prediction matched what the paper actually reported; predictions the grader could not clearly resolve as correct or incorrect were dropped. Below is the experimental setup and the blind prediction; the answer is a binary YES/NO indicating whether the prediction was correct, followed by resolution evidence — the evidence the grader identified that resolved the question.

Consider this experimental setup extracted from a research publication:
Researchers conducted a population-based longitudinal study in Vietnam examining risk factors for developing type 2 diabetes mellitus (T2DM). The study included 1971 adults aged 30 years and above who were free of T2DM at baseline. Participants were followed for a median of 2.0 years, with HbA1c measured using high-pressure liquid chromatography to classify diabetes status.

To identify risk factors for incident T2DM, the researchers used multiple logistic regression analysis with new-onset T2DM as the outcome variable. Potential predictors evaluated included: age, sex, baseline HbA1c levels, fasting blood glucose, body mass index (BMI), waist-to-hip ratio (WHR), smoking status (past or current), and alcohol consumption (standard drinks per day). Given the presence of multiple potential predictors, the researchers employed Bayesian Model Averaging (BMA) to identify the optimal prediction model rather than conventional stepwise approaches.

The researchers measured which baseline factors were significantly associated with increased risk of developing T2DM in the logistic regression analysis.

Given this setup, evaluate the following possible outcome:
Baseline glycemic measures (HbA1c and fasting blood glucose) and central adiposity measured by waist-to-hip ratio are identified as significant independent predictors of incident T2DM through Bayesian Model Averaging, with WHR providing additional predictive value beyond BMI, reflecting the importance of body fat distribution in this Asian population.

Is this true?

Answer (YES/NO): NO